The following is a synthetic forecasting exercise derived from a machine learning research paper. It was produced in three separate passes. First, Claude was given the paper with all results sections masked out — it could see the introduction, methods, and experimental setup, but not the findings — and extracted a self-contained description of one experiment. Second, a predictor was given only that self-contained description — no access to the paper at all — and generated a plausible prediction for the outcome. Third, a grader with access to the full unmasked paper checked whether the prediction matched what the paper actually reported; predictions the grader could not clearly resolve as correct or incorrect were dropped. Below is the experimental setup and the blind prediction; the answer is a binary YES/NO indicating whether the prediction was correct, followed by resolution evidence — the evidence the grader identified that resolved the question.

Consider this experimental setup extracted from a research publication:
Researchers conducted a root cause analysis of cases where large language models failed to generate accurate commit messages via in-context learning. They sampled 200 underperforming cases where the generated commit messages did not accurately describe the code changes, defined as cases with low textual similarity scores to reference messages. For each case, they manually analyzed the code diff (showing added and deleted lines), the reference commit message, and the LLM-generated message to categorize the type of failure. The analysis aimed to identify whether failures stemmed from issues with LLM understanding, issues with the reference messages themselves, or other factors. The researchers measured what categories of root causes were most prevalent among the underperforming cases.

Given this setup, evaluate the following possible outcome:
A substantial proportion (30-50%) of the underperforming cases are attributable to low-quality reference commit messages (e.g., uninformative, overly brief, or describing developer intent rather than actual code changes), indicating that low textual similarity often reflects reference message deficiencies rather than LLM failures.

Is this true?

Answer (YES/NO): YES